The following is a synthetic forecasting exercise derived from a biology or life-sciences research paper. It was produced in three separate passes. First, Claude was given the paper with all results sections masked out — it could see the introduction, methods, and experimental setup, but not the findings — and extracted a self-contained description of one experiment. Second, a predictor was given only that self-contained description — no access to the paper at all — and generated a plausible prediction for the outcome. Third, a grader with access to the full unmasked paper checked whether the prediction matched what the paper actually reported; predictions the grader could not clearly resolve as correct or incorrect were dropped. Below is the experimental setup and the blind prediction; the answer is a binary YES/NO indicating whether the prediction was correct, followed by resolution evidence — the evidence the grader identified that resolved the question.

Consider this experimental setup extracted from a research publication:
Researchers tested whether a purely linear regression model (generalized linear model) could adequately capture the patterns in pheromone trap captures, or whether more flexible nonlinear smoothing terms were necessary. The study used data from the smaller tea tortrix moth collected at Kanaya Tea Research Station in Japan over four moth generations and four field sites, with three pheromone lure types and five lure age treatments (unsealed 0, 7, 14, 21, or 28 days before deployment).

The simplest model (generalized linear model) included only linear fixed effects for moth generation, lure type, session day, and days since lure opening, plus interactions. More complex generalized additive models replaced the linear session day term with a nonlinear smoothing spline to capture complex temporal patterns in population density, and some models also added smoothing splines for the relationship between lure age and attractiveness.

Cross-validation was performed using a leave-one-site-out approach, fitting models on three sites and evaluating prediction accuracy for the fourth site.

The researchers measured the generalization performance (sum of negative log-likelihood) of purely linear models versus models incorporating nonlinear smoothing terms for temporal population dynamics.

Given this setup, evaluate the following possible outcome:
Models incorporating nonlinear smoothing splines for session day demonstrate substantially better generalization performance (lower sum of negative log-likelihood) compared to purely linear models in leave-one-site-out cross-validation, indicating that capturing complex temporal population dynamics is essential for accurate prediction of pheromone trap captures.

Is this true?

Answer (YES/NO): YES